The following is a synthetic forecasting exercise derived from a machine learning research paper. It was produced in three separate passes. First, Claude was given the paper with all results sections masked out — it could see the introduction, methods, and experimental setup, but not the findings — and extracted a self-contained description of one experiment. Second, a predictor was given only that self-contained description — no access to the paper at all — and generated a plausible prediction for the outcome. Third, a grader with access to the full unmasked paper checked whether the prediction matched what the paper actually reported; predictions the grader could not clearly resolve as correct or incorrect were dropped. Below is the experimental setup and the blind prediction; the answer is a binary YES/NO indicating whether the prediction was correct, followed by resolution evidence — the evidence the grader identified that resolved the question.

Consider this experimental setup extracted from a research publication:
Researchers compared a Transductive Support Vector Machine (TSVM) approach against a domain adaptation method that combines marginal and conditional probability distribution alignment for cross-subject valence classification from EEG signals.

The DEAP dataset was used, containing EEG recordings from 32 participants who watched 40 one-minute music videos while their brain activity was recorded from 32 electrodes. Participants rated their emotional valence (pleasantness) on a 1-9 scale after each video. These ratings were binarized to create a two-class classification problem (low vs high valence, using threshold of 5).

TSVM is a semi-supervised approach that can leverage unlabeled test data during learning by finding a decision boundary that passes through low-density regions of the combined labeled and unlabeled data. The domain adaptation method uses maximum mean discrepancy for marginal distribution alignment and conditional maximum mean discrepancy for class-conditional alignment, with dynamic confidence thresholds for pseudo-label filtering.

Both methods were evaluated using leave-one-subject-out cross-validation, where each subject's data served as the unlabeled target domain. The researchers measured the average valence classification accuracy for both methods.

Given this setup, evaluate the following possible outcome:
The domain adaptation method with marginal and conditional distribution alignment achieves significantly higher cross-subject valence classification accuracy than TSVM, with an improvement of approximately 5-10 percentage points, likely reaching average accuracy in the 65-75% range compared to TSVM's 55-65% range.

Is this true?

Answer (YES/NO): NO